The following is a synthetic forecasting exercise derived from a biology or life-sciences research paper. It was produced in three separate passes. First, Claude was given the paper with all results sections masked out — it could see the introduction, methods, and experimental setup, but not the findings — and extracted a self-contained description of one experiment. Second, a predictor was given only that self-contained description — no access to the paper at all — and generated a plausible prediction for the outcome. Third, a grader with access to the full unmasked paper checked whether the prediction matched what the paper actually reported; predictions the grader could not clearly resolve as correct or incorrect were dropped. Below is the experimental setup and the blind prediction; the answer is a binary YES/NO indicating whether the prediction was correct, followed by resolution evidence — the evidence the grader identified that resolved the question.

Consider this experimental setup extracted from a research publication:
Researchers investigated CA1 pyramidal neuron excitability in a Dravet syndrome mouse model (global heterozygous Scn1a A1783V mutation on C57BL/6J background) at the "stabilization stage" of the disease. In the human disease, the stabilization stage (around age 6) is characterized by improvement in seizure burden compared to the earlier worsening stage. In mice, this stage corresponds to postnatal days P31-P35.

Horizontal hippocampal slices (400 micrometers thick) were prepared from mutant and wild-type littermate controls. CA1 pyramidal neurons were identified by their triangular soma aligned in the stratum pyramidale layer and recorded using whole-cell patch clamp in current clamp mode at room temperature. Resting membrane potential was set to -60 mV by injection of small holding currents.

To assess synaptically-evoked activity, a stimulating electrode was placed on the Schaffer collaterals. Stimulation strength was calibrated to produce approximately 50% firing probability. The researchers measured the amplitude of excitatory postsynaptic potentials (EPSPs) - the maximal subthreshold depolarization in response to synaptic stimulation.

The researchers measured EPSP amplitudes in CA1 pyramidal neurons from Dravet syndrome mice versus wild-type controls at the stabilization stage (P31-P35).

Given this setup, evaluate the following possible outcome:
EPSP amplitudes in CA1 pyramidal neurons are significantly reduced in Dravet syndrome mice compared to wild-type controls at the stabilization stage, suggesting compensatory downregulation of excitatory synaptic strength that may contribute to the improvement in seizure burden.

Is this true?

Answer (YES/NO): NO